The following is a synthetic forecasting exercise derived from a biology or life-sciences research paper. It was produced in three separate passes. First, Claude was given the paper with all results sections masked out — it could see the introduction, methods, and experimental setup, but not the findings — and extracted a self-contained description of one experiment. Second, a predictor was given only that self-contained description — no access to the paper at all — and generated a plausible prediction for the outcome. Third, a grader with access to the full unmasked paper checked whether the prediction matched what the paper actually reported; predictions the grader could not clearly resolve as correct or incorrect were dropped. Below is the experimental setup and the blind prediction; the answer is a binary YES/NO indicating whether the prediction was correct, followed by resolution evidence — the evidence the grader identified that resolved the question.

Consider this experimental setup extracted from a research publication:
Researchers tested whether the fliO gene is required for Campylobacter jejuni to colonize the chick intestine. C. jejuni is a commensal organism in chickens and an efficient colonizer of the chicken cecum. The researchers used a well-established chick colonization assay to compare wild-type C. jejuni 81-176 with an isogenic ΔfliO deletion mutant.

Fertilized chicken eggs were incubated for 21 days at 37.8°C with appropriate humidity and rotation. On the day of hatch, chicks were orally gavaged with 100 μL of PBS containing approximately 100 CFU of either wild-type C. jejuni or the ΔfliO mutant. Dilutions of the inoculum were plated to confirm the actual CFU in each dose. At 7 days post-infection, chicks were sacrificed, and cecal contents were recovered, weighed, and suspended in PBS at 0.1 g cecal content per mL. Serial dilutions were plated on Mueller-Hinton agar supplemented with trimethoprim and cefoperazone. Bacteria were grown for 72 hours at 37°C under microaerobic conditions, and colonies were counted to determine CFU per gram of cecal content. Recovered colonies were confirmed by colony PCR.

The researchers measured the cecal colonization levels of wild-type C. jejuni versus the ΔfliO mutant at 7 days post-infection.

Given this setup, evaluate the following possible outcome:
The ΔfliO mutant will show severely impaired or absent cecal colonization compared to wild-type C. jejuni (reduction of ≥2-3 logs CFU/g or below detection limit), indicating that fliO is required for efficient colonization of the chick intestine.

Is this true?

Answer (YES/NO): NO